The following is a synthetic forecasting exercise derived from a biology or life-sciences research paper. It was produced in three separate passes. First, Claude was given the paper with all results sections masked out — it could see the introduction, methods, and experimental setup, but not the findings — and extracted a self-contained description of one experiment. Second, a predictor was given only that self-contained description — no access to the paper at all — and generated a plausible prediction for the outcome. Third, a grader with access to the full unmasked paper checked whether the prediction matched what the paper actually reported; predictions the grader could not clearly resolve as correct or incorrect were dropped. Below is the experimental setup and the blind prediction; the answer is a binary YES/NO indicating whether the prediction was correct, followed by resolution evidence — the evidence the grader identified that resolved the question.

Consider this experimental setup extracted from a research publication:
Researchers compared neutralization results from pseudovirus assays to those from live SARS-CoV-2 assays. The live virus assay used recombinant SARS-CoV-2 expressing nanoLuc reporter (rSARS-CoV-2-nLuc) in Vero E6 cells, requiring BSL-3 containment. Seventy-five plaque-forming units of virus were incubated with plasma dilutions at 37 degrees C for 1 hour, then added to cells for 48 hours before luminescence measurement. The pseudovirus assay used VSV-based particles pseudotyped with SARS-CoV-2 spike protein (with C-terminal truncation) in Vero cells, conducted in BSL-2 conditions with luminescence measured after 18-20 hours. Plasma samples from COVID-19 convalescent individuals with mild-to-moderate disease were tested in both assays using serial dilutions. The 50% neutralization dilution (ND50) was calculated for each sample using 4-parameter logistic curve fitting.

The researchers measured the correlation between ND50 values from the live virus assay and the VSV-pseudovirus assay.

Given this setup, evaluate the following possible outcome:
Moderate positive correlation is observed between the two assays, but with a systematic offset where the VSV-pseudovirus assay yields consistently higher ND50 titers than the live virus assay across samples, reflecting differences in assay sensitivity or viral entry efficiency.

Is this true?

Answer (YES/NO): NO